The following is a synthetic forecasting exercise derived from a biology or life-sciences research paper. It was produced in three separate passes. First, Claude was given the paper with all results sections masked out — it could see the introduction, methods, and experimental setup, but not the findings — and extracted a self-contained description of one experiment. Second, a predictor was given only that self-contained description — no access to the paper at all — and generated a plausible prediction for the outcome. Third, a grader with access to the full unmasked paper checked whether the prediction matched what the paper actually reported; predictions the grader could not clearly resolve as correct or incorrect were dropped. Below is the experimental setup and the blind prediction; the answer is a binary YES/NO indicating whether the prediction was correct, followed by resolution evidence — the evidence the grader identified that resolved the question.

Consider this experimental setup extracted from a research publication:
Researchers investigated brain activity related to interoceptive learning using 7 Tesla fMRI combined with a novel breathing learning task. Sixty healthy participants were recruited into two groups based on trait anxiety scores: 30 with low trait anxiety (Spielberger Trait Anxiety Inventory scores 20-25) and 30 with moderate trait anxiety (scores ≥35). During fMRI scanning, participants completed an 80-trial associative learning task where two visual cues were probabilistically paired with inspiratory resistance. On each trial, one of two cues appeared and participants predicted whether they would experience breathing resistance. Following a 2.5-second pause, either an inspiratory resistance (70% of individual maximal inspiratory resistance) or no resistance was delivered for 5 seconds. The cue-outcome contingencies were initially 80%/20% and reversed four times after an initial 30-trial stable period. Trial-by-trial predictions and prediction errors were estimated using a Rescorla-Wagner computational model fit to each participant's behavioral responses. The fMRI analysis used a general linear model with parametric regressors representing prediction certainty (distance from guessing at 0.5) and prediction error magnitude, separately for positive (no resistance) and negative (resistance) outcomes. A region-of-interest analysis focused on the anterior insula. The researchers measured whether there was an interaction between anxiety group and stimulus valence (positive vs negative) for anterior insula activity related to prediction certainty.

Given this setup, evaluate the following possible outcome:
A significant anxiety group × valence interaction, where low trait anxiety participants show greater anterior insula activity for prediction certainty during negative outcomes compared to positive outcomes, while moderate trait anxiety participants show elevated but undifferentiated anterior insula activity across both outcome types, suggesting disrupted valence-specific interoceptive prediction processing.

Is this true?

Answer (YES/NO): NO